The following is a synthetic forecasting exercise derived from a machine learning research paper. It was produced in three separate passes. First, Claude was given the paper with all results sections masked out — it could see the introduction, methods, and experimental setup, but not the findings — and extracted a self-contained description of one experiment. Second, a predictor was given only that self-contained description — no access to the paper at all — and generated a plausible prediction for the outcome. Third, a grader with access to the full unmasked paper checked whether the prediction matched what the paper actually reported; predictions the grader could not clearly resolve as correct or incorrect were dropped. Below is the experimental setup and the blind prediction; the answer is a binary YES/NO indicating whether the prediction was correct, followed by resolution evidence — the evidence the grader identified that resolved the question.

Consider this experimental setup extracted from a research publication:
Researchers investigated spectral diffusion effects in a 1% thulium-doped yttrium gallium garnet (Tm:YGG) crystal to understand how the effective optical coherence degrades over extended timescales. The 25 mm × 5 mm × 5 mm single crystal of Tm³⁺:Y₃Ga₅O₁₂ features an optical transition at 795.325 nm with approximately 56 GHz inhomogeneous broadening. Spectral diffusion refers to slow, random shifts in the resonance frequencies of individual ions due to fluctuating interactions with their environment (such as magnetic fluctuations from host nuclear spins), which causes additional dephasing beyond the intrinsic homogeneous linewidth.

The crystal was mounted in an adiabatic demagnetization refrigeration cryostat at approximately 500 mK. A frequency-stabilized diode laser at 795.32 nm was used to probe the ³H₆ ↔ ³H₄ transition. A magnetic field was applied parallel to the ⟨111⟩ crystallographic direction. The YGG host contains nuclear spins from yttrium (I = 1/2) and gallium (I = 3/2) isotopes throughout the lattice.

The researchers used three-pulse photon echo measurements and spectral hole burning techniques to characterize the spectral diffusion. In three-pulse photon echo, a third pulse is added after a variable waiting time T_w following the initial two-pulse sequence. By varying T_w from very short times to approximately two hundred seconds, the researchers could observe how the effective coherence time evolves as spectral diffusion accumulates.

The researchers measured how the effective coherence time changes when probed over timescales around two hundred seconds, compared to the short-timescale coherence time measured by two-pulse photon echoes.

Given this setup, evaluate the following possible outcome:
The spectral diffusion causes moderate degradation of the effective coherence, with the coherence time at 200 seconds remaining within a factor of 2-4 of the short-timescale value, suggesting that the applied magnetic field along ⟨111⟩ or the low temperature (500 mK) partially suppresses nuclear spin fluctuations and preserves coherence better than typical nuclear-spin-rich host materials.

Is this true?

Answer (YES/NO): NO